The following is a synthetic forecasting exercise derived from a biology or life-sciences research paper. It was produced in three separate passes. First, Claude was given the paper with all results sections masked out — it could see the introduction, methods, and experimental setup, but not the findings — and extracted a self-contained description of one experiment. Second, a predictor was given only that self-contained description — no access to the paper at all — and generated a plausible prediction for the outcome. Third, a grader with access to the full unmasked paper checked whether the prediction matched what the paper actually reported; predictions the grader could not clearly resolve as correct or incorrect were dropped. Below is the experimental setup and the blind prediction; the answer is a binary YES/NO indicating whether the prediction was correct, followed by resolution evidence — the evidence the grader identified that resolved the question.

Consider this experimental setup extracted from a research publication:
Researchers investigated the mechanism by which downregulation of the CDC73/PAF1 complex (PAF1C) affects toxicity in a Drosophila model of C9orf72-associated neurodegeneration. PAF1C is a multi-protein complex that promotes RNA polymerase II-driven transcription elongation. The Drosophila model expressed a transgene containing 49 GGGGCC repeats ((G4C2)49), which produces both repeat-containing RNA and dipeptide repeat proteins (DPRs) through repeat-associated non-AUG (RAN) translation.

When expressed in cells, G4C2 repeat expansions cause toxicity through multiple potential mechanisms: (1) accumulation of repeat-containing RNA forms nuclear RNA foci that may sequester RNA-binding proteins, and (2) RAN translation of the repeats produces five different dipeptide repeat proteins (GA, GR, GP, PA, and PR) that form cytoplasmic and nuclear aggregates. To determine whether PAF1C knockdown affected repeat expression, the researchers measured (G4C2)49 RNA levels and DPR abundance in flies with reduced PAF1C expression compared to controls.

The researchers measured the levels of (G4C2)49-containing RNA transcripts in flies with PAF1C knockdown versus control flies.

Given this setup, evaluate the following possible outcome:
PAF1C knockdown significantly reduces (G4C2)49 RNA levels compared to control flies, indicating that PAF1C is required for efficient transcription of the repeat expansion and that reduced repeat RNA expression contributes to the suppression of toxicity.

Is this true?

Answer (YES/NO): YES